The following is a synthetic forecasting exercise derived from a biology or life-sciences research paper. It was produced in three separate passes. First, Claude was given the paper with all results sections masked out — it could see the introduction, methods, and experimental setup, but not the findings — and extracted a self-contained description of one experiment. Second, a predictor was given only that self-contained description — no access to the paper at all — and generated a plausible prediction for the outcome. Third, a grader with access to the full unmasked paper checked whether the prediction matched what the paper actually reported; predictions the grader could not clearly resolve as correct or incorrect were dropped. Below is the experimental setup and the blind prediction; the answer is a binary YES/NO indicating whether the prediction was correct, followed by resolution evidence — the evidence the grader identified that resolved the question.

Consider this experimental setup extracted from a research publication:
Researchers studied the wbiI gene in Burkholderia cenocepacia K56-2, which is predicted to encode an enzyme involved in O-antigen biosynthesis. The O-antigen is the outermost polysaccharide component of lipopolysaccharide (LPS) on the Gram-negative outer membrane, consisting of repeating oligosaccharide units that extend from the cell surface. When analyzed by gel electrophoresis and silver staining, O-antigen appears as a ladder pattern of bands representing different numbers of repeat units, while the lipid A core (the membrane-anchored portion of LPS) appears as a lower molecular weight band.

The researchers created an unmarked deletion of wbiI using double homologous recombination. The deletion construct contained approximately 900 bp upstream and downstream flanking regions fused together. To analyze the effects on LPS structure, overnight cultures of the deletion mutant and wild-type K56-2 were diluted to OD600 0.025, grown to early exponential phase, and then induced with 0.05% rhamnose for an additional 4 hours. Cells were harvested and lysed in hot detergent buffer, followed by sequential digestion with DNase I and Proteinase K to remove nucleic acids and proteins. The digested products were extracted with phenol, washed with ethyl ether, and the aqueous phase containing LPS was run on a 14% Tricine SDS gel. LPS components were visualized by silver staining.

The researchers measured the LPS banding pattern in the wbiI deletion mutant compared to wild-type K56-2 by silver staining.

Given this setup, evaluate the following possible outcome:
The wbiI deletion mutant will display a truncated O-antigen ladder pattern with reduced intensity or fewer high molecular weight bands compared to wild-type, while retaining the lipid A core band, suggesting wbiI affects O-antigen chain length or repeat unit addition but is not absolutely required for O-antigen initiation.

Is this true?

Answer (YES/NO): NO